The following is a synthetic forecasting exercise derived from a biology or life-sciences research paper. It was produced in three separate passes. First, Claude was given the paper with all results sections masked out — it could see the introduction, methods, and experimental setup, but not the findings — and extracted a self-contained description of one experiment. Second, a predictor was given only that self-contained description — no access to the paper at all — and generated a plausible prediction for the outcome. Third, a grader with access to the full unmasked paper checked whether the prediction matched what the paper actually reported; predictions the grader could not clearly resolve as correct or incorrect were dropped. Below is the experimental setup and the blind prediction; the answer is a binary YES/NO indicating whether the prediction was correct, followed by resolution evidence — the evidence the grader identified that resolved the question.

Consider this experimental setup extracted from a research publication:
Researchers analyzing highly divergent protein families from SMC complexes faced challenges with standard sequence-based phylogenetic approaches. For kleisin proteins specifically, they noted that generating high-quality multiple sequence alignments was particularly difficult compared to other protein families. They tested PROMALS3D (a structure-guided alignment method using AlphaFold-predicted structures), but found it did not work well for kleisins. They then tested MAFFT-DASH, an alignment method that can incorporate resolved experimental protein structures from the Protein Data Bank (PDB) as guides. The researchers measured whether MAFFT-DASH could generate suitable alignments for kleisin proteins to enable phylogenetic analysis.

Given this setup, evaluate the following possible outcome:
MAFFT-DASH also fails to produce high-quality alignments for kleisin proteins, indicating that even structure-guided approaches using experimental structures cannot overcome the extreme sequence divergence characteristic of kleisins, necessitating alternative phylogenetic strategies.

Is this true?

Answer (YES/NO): YES